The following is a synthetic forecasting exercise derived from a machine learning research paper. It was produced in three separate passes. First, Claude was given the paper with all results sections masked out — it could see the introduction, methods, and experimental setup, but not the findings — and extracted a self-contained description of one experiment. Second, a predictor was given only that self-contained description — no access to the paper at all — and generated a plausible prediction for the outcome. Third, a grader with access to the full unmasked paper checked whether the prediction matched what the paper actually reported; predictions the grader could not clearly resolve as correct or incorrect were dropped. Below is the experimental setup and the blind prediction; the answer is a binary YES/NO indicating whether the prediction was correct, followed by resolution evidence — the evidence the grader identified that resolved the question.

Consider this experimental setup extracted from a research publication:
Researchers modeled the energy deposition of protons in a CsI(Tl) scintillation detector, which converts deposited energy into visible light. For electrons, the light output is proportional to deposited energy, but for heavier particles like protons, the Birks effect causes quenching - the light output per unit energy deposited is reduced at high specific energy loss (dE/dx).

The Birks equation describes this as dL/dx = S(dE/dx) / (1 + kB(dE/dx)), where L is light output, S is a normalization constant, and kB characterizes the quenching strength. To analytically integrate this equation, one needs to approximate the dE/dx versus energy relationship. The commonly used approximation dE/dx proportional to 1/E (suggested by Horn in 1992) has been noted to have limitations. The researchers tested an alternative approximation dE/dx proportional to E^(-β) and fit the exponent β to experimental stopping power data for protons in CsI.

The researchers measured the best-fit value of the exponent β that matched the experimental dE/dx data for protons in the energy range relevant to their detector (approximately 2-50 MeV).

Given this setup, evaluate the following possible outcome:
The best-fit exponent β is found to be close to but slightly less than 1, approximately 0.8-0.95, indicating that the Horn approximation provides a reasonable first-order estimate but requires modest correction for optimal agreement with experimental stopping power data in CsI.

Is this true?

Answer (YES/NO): NO